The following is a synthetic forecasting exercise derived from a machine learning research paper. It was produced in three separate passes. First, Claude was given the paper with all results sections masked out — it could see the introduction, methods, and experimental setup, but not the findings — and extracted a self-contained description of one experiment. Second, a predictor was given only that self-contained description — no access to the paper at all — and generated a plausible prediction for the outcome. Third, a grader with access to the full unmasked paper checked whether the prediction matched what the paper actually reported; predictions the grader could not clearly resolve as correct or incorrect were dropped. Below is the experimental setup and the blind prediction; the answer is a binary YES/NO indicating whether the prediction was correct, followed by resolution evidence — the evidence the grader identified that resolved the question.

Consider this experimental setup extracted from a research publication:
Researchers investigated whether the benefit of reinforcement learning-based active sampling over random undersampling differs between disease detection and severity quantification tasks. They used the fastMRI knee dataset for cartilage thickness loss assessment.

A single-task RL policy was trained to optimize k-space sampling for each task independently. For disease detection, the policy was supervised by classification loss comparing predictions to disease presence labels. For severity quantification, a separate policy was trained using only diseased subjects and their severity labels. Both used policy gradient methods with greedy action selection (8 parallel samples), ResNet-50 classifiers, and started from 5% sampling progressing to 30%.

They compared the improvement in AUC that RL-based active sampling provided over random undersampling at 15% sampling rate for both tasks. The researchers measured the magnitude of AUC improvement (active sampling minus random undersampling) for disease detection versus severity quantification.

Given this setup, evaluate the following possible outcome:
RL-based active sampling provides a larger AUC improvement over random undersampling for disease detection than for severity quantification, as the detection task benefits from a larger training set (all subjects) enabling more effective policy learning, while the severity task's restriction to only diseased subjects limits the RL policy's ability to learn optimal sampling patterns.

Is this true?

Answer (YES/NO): NO